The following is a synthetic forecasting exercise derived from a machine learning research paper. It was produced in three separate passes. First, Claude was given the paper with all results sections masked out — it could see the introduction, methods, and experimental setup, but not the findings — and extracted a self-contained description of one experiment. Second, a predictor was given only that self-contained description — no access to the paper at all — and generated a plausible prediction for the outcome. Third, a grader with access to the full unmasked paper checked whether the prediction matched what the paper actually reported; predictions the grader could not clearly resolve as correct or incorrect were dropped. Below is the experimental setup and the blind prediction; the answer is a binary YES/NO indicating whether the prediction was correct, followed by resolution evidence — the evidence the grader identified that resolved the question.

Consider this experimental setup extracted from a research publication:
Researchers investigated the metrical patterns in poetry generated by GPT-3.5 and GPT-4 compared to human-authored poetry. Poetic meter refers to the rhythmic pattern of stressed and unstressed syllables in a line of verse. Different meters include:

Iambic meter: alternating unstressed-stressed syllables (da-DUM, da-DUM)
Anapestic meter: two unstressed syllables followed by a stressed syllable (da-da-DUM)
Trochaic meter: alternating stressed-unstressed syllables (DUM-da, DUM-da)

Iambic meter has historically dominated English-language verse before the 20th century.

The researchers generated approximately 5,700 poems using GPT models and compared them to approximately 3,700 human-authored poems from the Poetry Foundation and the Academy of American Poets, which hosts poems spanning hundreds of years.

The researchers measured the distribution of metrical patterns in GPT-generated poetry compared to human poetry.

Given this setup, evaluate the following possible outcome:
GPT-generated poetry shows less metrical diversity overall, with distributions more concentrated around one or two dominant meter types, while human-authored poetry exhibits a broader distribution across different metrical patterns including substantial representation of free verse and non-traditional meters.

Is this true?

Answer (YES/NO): YES